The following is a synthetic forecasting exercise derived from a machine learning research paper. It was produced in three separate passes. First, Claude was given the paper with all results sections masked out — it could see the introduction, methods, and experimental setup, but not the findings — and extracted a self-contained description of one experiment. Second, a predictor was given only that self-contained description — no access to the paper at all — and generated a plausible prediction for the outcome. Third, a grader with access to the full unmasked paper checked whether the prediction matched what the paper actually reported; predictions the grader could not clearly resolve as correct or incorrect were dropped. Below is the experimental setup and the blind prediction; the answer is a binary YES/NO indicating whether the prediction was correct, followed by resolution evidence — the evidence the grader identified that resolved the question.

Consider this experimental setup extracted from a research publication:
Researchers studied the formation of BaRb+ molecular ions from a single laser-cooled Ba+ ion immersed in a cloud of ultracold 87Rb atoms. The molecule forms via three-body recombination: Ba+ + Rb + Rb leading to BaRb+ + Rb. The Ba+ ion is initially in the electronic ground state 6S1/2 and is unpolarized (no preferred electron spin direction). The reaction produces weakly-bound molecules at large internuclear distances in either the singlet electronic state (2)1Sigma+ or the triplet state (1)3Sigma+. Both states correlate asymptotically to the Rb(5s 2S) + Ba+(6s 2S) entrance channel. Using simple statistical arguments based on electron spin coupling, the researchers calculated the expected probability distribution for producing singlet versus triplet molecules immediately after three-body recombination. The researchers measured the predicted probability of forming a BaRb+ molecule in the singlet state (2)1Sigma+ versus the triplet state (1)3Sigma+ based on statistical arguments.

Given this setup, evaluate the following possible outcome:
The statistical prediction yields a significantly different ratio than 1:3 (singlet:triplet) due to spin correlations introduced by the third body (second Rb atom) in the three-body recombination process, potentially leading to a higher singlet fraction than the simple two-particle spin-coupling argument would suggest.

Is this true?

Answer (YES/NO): NO